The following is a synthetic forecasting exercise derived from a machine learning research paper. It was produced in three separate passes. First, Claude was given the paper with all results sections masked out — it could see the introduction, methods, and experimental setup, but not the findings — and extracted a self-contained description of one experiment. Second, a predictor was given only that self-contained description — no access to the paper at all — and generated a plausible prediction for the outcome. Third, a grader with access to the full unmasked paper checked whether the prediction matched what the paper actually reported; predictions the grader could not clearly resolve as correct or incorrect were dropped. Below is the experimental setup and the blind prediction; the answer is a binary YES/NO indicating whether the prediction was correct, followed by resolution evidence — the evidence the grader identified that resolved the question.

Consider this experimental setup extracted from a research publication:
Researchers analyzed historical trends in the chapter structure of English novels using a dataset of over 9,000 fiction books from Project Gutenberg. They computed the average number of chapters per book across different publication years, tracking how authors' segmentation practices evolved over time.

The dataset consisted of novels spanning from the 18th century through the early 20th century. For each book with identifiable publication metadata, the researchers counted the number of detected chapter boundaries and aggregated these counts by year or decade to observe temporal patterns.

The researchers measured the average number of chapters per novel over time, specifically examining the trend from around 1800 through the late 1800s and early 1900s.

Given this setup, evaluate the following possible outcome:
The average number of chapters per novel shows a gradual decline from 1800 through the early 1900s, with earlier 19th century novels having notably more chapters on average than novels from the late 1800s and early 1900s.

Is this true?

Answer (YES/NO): NO